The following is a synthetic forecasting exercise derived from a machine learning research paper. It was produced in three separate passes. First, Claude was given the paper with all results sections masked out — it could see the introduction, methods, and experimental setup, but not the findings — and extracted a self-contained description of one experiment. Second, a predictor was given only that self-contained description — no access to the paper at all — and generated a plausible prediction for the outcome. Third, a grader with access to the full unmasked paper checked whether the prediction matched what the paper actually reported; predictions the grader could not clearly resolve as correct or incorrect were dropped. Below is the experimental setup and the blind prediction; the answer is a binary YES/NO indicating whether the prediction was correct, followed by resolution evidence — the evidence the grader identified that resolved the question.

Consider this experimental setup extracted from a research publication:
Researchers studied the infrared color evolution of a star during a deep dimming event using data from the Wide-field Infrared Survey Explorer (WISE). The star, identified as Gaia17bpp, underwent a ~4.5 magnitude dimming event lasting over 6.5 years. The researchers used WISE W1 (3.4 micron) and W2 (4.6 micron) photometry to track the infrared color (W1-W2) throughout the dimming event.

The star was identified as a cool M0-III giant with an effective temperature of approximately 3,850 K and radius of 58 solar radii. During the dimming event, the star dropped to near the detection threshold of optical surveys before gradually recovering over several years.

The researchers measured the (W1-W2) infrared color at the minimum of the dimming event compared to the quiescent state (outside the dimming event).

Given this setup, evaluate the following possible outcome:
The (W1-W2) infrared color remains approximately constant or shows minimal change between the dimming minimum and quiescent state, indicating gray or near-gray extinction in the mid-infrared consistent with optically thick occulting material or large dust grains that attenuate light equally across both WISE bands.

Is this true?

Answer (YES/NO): NO